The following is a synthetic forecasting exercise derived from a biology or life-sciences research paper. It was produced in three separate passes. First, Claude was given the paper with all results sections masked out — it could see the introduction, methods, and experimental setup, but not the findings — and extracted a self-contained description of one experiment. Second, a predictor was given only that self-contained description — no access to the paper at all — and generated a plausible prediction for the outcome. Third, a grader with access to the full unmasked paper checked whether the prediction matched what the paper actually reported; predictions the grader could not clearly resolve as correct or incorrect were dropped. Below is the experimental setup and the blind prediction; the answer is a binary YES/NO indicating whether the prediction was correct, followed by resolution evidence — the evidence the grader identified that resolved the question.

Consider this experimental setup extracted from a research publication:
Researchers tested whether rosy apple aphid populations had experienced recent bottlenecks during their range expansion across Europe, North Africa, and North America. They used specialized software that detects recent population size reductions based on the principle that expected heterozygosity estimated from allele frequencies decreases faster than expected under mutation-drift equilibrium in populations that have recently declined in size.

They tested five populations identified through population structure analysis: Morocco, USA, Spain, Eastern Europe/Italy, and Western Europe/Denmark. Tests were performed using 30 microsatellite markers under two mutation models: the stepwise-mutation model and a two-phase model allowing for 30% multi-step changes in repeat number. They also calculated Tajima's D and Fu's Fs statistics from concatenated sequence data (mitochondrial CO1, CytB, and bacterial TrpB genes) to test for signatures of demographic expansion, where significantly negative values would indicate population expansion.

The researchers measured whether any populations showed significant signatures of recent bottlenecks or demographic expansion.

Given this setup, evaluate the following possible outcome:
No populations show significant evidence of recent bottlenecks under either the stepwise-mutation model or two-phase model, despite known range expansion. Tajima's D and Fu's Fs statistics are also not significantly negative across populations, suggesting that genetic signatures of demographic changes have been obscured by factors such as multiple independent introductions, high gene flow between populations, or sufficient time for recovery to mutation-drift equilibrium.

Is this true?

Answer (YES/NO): YES